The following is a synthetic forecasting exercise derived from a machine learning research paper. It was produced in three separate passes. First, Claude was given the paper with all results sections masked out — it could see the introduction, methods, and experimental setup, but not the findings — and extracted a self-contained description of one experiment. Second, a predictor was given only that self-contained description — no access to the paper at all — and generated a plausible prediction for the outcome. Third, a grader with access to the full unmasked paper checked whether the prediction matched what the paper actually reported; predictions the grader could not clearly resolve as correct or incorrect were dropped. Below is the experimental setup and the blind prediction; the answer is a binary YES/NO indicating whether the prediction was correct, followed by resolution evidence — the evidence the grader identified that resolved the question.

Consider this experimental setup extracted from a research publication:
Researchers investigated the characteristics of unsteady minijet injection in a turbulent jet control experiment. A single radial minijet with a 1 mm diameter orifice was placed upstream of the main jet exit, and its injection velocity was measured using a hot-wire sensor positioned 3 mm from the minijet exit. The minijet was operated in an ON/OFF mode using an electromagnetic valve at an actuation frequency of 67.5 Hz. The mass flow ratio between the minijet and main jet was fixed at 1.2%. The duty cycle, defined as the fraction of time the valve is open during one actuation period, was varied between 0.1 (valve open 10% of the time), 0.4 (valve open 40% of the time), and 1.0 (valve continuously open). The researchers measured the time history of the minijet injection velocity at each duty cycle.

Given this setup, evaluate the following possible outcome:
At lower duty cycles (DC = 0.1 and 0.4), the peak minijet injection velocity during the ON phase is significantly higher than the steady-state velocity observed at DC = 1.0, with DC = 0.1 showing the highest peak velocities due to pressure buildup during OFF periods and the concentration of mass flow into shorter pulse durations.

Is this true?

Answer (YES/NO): YES